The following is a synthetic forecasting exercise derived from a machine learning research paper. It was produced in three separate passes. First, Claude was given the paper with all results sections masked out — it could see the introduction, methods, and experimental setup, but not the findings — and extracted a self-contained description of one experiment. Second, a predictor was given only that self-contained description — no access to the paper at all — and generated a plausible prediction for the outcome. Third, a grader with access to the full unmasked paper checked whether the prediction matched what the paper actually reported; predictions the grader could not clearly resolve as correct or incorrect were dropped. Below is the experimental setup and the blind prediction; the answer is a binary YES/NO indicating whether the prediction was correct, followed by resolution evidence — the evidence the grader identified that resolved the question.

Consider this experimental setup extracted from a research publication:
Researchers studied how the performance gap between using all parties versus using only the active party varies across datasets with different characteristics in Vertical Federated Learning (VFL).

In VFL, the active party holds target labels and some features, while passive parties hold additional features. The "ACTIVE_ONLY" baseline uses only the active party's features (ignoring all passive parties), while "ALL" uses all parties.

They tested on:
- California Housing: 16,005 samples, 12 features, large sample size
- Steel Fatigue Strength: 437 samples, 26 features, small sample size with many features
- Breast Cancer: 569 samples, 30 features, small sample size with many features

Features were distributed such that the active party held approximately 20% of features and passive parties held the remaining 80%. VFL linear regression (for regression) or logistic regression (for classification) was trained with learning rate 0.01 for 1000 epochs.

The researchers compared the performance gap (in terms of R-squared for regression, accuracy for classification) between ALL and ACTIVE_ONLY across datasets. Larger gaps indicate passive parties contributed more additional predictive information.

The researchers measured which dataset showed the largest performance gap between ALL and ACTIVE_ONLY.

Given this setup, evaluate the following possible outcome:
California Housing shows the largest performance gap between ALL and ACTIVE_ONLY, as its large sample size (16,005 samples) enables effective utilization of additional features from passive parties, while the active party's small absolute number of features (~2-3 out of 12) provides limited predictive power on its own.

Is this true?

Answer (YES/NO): NO